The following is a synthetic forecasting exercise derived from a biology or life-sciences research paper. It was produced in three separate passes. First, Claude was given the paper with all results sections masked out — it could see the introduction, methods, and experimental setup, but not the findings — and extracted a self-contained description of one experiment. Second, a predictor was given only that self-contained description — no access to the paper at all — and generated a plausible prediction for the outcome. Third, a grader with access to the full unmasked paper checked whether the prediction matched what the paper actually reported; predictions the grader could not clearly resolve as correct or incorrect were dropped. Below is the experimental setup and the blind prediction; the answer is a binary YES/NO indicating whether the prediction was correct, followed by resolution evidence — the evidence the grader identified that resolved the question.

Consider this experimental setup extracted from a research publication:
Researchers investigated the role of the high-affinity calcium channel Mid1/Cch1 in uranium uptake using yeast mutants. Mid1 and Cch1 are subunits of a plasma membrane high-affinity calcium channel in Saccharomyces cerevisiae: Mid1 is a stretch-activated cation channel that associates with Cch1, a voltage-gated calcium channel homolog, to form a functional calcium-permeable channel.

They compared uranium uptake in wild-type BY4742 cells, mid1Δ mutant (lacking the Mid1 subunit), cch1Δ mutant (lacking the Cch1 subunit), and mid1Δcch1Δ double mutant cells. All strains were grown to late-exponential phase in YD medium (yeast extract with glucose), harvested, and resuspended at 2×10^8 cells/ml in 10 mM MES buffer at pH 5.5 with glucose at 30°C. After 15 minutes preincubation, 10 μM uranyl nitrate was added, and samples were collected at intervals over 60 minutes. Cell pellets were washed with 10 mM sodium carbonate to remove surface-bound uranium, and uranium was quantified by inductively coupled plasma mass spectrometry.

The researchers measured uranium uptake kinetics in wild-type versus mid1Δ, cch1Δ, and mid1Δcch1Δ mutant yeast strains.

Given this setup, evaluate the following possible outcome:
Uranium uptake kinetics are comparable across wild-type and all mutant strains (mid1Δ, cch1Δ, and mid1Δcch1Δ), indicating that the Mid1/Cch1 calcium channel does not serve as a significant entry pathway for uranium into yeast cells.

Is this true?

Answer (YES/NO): NO